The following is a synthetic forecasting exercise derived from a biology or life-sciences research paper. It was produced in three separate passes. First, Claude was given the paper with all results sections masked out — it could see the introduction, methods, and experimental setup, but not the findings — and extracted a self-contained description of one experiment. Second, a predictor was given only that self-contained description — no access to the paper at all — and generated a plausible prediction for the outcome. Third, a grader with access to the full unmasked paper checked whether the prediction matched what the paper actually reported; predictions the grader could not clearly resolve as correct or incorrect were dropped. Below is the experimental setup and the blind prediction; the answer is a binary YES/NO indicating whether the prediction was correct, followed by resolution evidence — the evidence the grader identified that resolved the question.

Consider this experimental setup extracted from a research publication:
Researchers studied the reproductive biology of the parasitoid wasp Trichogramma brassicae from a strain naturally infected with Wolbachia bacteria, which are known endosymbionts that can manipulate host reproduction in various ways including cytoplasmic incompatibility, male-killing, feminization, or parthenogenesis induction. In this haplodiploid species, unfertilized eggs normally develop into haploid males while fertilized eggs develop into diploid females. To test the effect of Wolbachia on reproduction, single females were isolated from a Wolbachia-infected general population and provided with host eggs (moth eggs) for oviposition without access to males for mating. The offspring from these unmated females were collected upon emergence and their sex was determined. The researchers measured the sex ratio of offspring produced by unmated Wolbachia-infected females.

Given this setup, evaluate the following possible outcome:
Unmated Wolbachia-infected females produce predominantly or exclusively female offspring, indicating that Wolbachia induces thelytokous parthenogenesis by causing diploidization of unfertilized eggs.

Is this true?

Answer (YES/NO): YES